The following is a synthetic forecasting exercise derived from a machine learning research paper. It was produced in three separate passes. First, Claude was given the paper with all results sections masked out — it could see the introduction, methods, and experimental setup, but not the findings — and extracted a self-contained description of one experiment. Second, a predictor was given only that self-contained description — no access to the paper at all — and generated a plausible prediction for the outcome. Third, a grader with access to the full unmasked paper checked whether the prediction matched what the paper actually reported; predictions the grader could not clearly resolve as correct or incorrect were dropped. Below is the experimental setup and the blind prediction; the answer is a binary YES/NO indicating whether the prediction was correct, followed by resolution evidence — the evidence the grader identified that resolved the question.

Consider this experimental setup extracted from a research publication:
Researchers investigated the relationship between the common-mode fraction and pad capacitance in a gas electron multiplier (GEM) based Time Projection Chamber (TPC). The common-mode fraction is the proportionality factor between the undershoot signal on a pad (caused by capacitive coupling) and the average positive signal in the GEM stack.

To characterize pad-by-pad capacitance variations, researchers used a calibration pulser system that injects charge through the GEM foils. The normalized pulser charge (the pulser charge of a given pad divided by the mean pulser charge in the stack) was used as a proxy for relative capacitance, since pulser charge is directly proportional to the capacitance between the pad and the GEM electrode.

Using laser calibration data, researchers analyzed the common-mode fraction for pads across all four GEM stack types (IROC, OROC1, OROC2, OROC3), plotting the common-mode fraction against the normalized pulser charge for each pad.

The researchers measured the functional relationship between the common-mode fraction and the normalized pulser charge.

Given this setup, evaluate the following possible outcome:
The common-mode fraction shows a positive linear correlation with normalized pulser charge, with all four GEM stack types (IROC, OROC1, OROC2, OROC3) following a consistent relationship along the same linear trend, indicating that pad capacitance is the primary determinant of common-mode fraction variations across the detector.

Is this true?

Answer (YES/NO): NO